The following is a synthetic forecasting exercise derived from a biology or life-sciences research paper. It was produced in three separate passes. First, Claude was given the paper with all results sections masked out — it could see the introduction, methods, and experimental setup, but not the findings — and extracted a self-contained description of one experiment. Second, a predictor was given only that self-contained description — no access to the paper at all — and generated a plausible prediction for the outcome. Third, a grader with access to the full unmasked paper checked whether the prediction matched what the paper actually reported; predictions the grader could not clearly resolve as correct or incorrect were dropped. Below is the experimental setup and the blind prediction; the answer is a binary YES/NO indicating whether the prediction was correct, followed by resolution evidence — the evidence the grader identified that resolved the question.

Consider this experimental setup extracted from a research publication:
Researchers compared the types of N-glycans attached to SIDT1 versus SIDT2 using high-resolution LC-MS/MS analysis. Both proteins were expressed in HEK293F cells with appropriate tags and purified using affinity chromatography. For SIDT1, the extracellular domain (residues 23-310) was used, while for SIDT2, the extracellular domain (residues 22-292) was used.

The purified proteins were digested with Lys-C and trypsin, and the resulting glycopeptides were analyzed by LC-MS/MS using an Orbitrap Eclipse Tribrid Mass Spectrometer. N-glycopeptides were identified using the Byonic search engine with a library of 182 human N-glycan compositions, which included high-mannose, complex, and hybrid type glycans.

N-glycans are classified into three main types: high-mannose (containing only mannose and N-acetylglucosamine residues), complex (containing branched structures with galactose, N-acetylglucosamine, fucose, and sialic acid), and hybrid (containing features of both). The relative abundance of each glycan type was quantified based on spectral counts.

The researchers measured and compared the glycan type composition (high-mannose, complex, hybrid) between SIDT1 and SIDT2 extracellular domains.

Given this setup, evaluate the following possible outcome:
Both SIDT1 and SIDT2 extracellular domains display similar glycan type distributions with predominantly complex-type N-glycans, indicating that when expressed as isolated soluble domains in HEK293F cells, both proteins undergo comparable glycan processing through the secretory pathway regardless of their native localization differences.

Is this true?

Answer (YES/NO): YES